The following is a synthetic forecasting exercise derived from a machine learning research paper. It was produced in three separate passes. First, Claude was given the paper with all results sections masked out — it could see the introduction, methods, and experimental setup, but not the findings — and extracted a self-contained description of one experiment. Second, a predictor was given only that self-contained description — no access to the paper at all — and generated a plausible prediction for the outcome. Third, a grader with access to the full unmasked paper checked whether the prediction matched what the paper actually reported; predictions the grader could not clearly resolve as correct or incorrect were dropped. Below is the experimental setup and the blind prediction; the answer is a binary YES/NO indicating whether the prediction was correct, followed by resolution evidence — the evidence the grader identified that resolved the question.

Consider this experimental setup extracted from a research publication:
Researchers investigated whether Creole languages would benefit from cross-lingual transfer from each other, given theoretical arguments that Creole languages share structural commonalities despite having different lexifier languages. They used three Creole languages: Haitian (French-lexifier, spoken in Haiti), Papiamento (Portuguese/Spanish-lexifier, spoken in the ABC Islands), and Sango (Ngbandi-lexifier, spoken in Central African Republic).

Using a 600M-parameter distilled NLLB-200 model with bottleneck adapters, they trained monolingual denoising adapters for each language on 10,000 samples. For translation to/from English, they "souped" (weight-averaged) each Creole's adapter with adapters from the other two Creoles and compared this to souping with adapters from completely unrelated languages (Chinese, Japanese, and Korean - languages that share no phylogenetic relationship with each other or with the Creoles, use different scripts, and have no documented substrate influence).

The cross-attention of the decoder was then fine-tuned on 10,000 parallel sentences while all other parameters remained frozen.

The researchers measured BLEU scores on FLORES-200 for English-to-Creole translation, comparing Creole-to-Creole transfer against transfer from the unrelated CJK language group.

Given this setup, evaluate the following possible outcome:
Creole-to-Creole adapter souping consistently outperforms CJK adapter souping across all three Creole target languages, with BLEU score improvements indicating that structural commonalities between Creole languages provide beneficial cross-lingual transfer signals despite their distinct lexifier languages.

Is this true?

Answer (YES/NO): NO